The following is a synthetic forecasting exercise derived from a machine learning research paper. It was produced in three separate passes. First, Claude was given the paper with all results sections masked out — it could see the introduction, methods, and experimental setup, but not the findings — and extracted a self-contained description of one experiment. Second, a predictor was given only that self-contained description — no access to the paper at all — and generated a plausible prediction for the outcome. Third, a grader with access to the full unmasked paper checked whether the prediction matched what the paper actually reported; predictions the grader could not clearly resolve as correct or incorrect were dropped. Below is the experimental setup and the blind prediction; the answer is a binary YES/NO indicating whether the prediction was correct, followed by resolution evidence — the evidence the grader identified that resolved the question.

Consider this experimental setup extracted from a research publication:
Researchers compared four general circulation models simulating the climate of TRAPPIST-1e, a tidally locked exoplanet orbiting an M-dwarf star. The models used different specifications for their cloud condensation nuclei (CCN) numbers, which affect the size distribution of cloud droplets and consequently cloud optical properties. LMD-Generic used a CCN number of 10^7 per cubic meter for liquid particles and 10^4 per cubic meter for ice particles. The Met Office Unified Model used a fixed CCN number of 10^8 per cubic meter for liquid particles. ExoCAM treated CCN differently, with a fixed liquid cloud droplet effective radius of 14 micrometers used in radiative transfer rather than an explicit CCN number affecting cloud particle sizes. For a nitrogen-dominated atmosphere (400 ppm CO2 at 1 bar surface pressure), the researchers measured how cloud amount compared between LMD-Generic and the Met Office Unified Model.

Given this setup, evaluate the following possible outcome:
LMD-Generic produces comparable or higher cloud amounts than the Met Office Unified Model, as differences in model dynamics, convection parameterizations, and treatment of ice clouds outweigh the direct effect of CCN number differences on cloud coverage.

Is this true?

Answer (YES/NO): NO